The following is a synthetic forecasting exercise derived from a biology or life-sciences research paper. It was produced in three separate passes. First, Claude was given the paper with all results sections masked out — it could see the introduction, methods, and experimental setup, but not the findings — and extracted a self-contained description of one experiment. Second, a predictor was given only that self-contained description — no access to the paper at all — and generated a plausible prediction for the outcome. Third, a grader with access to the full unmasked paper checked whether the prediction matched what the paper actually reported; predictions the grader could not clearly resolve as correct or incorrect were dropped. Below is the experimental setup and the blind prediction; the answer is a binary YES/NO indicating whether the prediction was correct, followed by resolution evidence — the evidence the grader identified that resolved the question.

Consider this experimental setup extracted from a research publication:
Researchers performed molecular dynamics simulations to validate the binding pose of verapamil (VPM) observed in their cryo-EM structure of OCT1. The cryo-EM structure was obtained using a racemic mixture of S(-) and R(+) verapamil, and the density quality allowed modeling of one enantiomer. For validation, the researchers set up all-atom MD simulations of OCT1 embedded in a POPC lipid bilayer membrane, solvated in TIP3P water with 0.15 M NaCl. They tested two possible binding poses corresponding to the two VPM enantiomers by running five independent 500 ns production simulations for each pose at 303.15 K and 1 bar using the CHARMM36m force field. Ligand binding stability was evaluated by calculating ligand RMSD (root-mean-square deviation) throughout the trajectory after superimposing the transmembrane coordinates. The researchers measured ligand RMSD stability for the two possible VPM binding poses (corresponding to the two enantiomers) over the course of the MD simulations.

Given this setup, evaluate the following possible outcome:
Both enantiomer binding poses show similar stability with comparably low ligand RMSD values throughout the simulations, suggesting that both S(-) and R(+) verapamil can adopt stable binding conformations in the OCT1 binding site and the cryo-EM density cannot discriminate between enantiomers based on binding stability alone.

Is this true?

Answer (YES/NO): NO